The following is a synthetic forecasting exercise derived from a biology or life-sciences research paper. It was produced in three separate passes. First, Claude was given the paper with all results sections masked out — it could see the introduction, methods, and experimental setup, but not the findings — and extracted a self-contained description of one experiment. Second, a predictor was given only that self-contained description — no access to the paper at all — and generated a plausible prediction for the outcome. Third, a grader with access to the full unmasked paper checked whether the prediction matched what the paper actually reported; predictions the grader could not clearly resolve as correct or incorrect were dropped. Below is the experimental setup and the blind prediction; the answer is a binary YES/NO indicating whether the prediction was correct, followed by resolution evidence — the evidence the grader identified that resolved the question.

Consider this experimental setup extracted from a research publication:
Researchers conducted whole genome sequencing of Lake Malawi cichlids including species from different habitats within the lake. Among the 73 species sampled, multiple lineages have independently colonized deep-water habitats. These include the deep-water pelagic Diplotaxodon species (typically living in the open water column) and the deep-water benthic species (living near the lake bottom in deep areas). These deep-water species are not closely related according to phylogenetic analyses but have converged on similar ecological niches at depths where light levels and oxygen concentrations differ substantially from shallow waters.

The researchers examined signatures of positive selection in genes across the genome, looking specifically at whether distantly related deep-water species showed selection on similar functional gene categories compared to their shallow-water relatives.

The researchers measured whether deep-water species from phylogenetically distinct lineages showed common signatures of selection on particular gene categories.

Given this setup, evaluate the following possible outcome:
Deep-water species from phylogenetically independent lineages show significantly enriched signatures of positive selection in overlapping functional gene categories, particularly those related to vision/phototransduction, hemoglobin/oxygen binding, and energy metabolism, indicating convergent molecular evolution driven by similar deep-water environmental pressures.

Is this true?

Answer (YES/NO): NO